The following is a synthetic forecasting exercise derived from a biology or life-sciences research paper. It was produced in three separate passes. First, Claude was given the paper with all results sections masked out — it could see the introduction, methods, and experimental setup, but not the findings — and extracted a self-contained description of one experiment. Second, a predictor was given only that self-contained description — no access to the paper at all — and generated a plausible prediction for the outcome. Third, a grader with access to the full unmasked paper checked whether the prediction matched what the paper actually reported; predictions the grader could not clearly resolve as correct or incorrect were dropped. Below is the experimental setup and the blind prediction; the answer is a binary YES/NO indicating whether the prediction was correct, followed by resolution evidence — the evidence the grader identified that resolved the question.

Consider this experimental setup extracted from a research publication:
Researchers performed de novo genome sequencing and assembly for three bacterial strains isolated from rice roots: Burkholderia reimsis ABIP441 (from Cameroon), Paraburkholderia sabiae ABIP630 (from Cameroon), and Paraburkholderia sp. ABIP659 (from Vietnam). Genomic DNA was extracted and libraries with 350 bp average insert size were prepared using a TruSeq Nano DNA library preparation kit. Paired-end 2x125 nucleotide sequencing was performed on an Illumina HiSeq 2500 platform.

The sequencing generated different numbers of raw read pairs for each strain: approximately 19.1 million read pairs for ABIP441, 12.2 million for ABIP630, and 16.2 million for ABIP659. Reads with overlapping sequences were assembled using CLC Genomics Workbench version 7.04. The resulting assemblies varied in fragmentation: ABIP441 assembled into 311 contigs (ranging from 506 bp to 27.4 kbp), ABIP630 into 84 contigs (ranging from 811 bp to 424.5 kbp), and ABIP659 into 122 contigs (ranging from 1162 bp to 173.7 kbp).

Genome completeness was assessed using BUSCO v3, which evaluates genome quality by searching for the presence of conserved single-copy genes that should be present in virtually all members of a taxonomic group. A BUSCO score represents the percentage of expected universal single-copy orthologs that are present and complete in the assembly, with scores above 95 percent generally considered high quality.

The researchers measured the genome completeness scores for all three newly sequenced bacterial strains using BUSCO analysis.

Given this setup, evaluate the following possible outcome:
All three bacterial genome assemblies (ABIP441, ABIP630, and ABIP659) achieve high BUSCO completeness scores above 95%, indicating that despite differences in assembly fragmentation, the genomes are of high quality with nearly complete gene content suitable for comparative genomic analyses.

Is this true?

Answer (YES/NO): YES